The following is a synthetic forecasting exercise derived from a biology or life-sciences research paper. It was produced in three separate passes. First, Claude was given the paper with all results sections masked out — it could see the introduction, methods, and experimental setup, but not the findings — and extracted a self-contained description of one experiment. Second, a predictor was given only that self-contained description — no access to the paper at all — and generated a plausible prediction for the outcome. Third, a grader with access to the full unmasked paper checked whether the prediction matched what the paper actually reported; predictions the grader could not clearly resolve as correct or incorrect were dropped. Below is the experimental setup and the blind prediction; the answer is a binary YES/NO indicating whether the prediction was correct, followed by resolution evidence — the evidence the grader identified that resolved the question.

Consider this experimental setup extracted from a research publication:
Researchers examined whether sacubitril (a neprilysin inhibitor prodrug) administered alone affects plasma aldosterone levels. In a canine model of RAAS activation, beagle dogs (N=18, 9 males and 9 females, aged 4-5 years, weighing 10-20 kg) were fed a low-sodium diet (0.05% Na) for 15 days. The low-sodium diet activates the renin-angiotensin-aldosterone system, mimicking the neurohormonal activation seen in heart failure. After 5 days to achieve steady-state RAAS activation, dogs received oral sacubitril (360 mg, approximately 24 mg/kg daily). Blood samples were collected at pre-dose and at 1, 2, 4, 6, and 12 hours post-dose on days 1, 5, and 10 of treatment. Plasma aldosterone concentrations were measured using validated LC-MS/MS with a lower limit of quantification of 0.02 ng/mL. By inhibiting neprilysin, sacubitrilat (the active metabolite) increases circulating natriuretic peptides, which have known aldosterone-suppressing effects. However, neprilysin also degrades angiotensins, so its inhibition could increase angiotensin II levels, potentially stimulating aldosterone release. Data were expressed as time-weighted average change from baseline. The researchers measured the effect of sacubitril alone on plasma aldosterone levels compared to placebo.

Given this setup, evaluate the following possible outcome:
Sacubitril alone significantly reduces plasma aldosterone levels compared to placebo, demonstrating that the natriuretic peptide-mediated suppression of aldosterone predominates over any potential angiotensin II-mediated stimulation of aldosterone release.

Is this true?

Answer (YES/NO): NO